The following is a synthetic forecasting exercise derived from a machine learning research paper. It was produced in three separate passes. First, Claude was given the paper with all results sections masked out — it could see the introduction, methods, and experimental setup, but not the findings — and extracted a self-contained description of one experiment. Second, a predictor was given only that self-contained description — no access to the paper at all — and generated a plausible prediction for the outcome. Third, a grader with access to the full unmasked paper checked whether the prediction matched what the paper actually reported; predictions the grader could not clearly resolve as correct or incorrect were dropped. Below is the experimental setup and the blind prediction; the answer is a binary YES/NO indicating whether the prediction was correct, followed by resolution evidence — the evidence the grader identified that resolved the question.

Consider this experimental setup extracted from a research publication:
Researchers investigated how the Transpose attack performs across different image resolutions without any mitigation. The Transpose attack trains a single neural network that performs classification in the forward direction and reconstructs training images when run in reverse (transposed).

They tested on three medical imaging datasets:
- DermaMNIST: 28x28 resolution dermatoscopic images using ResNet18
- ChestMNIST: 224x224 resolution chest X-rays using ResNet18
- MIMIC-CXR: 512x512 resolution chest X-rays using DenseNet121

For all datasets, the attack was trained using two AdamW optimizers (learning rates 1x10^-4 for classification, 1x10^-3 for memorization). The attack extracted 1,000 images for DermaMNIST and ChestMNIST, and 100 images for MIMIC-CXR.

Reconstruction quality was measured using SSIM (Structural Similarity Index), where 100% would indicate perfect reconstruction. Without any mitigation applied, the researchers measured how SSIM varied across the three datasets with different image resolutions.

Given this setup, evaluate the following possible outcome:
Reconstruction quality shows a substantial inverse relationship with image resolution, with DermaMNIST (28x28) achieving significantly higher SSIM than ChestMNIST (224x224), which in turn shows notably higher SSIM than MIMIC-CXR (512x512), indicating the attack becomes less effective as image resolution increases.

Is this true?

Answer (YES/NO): YES